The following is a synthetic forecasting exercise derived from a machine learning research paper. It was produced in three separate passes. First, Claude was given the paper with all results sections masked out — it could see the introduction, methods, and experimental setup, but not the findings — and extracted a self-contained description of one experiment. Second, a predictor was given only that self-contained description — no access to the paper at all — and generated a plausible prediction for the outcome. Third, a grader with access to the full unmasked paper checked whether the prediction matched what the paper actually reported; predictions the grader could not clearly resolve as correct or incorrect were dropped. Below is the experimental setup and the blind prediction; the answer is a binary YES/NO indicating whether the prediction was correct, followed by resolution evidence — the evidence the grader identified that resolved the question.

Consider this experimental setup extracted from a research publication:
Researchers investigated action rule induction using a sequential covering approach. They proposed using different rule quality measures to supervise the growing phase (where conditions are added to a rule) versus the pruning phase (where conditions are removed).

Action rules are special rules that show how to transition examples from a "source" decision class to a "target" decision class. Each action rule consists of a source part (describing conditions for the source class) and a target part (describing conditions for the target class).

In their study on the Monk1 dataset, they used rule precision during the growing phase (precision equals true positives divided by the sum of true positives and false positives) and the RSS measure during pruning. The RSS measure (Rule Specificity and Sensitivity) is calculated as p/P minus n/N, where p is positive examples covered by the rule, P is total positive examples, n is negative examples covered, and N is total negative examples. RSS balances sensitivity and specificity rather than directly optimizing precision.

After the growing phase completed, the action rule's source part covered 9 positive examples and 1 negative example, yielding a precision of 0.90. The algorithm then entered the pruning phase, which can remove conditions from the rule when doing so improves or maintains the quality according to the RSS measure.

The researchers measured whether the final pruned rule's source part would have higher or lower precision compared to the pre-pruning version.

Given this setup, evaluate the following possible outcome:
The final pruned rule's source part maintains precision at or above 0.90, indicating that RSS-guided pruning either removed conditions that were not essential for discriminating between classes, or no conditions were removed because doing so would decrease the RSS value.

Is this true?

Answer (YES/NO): NO